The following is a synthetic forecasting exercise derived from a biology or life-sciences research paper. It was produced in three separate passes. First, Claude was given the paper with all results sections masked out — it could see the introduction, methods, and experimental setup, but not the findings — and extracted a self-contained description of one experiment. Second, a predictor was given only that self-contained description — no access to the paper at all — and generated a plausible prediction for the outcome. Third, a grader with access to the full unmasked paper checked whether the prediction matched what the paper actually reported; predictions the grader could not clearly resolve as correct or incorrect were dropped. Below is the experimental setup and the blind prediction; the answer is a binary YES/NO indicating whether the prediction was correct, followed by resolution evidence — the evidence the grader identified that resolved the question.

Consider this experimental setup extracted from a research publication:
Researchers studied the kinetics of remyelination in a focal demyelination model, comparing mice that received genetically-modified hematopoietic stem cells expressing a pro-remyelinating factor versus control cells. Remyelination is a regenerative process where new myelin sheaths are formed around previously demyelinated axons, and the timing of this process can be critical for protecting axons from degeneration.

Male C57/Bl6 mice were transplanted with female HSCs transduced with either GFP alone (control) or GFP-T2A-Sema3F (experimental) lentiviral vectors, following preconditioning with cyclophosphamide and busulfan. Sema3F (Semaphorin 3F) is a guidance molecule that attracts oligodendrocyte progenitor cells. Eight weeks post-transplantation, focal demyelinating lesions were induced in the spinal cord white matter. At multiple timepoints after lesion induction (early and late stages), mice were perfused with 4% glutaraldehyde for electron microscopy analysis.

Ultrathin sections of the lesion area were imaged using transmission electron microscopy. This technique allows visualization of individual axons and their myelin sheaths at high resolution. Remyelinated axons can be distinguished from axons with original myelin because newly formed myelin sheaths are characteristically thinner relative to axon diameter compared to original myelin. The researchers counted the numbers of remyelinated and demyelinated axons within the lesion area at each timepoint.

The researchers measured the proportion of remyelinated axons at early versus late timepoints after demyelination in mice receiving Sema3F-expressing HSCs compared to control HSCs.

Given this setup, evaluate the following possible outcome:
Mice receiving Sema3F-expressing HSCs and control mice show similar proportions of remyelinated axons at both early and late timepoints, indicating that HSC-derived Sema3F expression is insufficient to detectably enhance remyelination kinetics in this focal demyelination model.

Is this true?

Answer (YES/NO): NO